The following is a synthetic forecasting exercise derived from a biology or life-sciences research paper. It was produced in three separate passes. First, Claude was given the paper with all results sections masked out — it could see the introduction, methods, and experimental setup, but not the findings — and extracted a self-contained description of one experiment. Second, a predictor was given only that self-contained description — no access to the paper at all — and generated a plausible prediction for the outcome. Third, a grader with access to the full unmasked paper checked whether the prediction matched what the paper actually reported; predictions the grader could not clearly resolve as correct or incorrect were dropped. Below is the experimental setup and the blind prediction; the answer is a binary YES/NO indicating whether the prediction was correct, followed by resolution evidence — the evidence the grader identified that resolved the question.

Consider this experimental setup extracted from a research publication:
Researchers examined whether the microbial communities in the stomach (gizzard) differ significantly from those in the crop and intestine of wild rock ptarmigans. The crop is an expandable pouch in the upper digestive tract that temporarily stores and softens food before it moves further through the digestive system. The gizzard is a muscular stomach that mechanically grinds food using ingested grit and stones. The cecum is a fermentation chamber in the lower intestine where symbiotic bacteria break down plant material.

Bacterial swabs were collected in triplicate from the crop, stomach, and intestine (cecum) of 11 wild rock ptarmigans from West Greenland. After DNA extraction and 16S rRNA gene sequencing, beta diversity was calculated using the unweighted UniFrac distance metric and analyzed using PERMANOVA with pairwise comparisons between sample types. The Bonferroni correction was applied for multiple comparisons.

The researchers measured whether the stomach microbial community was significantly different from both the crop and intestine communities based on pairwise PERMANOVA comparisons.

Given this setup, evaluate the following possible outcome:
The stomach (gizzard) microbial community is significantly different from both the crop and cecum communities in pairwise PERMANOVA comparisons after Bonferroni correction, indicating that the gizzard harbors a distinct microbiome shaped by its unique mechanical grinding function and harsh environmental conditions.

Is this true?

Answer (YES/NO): NO